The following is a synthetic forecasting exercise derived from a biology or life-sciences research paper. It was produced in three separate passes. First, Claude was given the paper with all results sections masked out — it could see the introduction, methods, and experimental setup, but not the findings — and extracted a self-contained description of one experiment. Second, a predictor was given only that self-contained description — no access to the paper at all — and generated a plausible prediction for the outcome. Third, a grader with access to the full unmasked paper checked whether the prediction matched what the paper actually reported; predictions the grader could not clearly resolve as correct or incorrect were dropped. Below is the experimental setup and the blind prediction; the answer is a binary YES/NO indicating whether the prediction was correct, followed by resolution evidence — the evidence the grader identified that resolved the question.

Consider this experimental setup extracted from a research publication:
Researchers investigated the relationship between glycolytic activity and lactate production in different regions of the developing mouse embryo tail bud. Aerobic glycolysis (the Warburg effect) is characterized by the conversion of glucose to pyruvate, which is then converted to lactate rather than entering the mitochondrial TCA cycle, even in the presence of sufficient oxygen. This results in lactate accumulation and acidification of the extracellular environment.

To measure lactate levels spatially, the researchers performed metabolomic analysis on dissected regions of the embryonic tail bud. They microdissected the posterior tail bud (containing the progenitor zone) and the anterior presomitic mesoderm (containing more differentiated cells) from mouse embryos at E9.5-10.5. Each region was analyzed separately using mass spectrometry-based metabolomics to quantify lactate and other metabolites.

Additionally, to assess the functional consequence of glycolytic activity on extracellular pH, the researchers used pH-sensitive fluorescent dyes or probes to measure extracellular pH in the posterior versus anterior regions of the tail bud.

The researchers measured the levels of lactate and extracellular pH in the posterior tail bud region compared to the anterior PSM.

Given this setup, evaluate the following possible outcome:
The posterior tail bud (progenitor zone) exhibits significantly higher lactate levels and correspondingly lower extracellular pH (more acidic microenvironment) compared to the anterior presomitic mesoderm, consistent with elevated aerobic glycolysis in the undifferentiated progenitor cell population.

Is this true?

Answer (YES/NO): YES